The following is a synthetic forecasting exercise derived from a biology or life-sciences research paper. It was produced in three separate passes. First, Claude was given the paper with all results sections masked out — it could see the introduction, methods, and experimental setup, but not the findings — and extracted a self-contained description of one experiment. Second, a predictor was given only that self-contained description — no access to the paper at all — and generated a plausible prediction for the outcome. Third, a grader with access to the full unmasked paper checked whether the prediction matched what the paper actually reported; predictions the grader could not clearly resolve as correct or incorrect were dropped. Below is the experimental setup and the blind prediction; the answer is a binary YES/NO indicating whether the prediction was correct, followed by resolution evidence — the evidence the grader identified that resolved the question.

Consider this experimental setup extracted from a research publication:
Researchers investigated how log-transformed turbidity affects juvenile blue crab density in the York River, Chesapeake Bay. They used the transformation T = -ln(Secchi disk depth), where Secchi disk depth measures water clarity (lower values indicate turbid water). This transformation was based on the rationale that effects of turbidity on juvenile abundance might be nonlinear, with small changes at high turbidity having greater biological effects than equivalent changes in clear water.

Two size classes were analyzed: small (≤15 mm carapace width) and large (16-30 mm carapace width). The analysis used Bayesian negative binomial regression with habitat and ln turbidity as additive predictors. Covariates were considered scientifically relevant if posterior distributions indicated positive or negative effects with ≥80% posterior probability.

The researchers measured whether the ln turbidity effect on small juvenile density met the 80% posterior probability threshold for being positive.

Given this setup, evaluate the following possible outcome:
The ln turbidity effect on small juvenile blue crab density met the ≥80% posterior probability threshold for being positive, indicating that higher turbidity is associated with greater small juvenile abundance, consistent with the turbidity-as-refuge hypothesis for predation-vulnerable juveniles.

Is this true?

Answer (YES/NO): YES